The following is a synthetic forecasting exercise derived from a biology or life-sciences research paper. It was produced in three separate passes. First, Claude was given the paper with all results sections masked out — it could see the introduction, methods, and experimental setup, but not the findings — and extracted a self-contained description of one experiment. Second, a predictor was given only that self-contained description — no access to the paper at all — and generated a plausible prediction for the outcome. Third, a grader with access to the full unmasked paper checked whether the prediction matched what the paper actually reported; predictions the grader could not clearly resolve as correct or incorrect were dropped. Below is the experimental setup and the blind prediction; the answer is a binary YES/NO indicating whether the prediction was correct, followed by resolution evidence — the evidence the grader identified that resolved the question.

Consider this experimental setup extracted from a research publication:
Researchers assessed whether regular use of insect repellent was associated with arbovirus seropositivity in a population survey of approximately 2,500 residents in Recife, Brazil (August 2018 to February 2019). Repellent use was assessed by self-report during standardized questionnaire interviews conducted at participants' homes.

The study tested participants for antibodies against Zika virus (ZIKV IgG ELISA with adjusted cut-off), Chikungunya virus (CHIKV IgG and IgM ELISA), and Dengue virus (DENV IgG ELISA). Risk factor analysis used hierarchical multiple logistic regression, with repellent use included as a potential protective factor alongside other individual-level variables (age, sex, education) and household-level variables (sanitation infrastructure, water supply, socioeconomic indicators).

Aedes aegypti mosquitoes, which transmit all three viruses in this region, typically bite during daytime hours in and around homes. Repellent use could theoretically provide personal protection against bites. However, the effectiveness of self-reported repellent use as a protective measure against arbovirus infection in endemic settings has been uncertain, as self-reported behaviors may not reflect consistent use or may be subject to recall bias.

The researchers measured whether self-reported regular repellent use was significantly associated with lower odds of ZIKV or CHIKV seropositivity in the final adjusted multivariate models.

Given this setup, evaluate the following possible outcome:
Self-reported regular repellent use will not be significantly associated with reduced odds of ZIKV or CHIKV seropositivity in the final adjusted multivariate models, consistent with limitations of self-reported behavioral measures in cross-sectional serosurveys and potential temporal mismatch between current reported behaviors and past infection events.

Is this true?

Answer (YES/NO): NO